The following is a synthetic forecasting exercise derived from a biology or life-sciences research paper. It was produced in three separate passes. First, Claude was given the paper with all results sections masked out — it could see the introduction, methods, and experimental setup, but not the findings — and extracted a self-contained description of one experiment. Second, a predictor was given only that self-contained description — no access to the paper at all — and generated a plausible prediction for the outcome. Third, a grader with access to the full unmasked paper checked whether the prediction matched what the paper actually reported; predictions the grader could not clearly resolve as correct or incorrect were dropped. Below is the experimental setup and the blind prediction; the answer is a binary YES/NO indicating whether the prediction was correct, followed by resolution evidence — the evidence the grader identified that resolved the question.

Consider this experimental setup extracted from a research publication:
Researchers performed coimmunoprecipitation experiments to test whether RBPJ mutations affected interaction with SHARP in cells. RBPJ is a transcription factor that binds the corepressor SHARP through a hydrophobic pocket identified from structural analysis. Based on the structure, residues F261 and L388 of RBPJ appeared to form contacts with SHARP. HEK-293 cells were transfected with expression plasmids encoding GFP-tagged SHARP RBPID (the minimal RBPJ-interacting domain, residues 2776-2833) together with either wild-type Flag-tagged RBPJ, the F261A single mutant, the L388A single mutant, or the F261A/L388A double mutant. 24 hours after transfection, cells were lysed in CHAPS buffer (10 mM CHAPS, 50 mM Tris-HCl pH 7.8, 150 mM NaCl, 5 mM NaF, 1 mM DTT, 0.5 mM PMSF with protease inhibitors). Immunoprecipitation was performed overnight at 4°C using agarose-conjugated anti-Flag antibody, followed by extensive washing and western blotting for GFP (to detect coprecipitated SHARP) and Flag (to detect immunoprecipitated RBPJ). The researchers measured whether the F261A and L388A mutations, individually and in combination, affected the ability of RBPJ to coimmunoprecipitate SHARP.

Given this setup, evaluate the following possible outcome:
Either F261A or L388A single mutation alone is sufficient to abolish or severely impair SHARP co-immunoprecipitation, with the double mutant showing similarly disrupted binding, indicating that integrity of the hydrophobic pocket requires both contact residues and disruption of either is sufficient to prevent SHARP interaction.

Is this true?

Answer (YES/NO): NO